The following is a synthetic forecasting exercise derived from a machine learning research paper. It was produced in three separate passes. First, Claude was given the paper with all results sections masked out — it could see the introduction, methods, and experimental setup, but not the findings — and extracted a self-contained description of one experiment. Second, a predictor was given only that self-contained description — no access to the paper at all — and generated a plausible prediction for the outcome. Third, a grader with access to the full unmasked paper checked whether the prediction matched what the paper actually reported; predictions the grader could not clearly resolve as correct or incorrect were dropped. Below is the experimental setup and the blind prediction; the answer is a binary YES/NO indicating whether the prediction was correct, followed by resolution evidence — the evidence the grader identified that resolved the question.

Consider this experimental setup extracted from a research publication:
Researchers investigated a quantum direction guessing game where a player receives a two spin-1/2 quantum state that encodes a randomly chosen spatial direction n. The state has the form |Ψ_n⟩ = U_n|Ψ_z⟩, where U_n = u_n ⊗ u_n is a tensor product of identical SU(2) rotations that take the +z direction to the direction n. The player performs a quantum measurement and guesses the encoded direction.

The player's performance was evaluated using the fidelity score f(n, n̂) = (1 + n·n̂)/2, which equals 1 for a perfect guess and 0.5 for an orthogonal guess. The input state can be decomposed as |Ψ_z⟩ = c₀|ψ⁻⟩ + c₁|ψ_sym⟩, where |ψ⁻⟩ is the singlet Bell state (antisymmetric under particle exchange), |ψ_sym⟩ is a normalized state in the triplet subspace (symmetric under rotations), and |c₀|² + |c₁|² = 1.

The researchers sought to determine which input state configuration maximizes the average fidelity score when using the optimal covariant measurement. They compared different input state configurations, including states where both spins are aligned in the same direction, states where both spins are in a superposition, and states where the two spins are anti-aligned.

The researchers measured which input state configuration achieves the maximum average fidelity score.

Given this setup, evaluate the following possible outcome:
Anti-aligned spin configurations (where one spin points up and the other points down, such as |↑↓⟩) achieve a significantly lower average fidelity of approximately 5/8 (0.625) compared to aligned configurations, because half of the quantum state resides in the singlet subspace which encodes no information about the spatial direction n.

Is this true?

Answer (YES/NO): NO